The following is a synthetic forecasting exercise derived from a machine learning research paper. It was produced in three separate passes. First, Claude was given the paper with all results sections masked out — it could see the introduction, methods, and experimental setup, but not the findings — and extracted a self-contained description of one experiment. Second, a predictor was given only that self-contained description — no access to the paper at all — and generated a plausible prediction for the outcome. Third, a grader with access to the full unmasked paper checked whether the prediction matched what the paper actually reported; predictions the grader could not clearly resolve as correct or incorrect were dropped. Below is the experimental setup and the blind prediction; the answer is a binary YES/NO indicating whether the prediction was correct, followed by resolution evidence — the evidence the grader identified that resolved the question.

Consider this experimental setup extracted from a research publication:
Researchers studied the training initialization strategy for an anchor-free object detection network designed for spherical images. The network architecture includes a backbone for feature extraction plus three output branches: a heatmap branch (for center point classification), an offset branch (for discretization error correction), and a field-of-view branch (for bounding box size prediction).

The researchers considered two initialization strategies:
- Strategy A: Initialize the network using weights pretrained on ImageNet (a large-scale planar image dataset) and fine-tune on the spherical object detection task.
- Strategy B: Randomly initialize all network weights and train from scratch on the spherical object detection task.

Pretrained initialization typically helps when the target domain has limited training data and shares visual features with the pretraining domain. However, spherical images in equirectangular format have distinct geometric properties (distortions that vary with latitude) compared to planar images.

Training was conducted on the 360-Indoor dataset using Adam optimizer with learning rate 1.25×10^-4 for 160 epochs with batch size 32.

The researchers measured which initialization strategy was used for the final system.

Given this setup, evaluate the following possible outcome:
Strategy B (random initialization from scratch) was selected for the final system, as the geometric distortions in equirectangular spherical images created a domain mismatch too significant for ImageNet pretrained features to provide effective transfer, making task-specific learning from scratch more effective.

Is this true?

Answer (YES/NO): YES